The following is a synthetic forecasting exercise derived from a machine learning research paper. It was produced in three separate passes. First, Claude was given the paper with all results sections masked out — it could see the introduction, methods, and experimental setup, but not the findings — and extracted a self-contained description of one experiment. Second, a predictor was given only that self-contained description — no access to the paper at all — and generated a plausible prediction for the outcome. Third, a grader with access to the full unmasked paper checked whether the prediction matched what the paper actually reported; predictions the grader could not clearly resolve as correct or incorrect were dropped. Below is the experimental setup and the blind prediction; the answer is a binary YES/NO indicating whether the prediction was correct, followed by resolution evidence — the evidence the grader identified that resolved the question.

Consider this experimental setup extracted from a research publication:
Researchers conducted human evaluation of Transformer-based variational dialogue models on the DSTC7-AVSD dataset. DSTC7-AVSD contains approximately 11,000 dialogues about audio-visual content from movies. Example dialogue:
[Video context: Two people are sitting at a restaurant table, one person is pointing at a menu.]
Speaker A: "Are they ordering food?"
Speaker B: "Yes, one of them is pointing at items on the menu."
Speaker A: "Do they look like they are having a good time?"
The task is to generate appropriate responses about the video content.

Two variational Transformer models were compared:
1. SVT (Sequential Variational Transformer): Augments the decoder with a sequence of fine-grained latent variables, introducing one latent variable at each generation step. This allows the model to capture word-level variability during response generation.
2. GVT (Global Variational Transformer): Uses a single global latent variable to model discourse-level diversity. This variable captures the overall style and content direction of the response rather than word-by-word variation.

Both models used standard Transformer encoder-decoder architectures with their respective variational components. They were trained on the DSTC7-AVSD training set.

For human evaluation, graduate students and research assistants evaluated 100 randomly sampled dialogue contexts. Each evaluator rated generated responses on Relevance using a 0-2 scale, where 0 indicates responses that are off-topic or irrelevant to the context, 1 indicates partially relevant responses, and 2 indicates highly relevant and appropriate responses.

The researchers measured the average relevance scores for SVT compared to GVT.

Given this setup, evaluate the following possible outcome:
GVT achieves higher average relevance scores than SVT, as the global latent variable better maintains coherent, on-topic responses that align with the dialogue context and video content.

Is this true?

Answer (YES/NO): NO